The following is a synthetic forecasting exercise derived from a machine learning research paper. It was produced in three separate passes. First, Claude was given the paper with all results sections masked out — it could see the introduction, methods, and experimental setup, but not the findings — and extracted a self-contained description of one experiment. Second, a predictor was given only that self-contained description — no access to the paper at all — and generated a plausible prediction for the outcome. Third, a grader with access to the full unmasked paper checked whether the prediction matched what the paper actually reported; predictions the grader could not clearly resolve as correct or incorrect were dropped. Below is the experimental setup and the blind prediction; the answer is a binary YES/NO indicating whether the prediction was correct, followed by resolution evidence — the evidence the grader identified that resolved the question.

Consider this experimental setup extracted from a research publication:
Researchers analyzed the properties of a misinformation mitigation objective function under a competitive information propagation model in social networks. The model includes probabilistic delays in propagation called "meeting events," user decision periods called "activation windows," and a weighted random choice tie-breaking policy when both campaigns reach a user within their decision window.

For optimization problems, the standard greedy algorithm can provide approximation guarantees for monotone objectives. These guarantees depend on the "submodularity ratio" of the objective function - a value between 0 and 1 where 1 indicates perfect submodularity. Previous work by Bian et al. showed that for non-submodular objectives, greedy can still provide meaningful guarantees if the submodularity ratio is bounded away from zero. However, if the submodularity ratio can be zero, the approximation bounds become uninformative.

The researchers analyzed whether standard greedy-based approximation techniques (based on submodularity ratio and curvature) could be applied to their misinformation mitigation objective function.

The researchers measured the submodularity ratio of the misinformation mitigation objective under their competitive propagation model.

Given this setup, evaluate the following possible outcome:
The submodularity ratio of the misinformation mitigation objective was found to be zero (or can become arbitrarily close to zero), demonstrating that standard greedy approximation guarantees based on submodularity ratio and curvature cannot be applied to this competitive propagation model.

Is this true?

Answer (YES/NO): YES